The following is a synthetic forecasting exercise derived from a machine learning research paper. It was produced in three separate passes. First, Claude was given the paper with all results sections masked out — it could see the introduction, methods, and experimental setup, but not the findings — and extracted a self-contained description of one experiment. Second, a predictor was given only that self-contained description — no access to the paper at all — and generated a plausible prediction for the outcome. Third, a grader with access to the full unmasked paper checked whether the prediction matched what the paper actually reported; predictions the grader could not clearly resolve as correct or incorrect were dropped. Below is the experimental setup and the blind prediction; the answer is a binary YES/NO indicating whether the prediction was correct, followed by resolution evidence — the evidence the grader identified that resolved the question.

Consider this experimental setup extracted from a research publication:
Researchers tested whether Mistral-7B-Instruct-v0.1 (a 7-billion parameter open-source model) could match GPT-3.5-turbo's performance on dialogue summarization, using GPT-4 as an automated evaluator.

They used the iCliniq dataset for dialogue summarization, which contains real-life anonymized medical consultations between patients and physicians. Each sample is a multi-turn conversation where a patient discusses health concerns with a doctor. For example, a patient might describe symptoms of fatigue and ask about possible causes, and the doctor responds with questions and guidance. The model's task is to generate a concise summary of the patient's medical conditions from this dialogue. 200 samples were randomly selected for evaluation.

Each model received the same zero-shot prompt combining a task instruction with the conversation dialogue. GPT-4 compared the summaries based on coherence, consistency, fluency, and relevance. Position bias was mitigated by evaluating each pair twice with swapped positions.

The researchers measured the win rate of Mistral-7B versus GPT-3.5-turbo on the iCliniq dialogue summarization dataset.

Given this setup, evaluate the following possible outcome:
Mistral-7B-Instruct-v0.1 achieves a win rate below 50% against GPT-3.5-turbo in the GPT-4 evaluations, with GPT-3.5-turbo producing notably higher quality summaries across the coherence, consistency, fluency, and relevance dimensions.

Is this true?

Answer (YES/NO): YES